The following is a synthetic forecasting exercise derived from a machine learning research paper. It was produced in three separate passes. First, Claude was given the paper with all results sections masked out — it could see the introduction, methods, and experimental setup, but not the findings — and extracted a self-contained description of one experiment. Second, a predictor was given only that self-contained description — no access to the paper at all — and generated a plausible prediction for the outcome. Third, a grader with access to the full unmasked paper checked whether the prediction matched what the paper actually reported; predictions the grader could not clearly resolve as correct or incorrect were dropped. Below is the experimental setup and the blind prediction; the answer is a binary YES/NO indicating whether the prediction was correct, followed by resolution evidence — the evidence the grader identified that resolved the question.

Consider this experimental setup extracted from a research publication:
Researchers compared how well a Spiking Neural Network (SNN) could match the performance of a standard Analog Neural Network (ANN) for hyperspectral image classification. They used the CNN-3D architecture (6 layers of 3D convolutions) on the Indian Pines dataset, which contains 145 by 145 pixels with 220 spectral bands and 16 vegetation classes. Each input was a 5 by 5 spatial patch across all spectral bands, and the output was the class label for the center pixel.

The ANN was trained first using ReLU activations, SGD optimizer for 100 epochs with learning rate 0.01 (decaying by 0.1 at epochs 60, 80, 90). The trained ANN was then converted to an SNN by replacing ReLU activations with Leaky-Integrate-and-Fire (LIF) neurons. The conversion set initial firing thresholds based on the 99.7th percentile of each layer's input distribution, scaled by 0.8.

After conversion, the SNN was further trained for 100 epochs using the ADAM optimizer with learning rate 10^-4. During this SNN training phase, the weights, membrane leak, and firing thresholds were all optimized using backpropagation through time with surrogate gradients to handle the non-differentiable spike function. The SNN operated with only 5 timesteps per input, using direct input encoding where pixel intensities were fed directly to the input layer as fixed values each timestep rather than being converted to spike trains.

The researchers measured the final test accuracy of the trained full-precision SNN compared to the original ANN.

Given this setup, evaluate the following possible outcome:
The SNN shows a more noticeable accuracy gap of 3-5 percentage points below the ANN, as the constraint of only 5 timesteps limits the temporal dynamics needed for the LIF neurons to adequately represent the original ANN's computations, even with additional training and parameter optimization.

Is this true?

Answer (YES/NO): NO